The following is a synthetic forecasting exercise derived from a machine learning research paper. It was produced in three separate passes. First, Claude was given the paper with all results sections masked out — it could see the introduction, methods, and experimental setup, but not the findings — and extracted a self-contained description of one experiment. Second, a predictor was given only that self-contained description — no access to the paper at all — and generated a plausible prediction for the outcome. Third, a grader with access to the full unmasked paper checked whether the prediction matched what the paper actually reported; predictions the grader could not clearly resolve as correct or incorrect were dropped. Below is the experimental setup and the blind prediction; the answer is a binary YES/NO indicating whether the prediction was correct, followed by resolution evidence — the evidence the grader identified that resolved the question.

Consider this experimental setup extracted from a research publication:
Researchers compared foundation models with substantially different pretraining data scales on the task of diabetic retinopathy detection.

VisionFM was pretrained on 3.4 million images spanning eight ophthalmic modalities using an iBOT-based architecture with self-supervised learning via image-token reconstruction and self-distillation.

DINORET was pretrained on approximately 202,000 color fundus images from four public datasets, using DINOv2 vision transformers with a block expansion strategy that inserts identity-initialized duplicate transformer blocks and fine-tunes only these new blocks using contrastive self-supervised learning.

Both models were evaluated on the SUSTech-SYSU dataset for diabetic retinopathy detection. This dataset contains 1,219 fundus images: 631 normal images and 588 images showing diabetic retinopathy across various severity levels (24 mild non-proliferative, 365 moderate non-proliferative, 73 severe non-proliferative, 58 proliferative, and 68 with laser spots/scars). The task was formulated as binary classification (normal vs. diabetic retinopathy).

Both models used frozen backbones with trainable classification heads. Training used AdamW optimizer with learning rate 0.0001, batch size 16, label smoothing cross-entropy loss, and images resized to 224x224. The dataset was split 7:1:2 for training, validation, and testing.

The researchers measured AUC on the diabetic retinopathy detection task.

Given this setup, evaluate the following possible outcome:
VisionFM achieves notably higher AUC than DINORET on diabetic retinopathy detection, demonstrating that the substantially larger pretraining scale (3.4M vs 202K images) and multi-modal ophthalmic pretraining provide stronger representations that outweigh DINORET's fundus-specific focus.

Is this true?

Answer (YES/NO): NO